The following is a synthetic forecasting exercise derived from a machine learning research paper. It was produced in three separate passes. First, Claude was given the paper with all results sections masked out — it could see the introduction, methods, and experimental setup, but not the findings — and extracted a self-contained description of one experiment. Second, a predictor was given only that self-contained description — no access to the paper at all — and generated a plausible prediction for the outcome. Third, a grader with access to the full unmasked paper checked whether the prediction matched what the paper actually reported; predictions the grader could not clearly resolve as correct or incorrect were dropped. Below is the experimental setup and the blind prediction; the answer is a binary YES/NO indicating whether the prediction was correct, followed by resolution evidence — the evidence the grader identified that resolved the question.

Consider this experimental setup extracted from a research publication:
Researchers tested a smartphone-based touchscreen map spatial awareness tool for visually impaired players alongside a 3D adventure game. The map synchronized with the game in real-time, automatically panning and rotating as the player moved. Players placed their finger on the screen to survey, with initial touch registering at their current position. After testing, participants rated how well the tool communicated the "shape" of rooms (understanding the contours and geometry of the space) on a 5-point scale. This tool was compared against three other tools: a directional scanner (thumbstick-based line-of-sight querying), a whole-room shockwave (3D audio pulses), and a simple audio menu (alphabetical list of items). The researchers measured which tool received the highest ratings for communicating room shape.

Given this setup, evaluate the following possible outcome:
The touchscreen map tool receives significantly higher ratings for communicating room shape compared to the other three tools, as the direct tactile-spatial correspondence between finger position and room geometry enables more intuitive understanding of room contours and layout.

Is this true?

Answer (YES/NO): NO